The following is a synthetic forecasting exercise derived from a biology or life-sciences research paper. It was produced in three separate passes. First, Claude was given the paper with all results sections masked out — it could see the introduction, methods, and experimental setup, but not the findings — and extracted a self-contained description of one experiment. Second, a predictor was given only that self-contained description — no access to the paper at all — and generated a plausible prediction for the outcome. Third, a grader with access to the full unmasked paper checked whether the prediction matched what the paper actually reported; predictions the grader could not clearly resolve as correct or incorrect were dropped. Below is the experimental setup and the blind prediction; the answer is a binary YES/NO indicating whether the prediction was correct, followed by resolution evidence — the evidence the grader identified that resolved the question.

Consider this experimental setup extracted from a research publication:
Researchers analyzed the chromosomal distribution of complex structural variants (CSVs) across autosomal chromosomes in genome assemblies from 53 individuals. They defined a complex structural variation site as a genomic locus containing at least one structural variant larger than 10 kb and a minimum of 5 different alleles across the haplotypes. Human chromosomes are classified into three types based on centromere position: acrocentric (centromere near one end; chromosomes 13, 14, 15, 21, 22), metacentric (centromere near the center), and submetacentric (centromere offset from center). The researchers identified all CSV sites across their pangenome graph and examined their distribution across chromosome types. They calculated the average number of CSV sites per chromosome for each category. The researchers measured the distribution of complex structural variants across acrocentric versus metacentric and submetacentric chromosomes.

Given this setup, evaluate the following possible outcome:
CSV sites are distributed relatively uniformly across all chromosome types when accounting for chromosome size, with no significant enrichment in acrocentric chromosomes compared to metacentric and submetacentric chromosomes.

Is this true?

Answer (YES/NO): NO